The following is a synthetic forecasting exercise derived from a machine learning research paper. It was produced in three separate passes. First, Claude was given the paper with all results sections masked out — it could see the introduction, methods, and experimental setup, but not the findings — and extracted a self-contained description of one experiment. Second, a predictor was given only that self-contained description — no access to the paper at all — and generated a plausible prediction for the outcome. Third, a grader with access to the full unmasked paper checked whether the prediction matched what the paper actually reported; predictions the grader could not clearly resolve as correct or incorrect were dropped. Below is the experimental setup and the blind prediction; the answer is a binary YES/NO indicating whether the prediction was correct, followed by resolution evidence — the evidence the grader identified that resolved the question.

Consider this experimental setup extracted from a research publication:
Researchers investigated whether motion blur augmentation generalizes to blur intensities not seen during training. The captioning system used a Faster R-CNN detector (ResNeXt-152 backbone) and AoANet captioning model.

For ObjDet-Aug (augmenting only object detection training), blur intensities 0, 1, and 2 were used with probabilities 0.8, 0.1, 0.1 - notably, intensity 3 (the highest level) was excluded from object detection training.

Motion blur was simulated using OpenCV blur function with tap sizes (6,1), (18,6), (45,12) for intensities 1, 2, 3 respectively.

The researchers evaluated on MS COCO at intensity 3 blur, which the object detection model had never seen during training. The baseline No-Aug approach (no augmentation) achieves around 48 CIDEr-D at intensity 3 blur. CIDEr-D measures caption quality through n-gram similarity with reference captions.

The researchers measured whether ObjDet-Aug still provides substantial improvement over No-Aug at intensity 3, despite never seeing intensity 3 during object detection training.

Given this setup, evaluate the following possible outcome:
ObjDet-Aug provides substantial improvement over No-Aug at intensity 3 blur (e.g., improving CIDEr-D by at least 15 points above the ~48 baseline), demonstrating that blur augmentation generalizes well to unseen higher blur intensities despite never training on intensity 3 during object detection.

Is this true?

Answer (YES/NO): YES